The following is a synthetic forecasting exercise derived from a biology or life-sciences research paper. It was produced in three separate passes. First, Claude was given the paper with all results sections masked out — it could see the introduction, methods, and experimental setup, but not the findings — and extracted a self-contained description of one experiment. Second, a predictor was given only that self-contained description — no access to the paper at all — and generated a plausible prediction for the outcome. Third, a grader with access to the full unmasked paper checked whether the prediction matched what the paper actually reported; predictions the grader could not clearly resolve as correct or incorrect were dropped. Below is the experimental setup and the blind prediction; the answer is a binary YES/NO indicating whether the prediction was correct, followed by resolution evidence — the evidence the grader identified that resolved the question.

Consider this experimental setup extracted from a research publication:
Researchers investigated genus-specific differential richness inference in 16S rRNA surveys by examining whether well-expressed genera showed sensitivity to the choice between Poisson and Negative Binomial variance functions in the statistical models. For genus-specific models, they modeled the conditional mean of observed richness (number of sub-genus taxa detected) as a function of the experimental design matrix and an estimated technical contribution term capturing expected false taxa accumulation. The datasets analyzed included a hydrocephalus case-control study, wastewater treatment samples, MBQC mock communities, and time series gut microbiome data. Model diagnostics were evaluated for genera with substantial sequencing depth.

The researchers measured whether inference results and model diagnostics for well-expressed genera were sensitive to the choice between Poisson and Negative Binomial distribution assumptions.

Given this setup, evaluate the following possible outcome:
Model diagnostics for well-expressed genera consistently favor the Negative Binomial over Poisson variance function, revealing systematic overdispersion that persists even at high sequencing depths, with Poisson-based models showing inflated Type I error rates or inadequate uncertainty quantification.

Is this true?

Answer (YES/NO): NO